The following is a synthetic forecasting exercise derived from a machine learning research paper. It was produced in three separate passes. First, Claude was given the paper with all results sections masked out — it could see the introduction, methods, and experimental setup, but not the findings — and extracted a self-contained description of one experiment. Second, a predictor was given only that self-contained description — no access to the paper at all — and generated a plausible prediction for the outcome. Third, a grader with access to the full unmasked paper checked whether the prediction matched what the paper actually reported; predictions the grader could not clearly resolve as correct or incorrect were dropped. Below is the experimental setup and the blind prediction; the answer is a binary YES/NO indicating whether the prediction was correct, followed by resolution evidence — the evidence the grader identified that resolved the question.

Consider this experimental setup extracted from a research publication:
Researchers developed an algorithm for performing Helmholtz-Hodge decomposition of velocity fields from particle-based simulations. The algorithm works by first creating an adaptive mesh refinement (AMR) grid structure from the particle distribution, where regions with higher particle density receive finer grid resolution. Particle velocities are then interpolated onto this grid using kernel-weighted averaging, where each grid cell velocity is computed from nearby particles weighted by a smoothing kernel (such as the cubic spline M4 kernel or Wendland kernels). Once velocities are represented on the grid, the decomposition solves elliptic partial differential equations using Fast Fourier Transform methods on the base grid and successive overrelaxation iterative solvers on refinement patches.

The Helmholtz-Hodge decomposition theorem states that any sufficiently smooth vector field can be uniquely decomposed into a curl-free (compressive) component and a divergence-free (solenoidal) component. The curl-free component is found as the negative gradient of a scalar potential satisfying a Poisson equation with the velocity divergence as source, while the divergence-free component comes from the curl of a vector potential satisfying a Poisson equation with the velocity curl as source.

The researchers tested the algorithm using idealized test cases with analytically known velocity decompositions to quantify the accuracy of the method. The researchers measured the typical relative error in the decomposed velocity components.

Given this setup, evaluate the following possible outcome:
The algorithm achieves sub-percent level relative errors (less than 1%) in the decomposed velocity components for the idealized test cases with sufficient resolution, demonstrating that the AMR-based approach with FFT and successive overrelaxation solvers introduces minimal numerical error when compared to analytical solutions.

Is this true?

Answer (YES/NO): YES